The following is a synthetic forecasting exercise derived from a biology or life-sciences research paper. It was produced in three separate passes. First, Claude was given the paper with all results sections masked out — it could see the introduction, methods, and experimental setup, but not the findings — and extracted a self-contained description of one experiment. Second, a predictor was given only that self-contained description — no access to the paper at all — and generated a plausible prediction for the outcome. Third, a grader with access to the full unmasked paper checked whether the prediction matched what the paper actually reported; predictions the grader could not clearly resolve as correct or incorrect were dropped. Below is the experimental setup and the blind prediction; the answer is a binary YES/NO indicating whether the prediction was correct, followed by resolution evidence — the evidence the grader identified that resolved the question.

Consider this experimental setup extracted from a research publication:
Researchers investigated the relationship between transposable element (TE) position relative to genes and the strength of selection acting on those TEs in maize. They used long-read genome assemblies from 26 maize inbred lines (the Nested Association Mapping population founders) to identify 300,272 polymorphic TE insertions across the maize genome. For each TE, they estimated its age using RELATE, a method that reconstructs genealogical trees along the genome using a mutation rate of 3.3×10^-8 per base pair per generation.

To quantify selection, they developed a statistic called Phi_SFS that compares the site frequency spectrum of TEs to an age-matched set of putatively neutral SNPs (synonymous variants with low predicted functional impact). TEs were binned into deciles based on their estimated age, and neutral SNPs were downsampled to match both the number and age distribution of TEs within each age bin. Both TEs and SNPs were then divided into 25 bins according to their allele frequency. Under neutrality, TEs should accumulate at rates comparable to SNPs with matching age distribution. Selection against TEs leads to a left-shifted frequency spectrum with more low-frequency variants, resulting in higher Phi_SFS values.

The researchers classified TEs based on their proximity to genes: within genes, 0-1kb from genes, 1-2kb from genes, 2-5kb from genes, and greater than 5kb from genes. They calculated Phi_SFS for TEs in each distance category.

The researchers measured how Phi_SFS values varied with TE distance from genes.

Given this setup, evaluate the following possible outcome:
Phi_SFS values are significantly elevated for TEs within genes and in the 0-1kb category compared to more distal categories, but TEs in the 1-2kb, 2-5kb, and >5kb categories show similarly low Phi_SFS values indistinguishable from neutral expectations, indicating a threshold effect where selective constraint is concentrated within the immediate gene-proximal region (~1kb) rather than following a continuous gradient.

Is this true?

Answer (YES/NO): NO